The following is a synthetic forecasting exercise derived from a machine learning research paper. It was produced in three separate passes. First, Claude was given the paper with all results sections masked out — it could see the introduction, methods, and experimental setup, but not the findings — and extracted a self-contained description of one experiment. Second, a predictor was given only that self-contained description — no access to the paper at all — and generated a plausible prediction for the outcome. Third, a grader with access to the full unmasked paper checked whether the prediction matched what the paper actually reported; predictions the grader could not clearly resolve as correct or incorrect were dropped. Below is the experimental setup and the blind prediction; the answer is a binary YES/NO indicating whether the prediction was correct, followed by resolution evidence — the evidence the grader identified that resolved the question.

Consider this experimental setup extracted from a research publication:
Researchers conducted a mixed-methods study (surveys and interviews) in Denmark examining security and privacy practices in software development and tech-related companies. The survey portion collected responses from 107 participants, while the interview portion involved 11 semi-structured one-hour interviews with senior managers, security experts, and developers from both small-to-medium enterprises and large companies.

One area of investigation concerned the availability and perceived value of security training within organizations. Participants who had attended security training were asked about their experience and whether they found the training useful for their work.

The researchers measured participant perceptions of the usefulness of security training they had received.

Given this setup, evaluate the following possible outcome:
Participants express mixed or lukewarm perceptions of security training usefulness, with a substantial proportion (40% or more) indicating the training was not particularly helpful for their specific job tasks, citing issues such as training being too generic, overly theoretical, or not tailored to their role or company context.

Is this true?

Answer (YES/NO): NO